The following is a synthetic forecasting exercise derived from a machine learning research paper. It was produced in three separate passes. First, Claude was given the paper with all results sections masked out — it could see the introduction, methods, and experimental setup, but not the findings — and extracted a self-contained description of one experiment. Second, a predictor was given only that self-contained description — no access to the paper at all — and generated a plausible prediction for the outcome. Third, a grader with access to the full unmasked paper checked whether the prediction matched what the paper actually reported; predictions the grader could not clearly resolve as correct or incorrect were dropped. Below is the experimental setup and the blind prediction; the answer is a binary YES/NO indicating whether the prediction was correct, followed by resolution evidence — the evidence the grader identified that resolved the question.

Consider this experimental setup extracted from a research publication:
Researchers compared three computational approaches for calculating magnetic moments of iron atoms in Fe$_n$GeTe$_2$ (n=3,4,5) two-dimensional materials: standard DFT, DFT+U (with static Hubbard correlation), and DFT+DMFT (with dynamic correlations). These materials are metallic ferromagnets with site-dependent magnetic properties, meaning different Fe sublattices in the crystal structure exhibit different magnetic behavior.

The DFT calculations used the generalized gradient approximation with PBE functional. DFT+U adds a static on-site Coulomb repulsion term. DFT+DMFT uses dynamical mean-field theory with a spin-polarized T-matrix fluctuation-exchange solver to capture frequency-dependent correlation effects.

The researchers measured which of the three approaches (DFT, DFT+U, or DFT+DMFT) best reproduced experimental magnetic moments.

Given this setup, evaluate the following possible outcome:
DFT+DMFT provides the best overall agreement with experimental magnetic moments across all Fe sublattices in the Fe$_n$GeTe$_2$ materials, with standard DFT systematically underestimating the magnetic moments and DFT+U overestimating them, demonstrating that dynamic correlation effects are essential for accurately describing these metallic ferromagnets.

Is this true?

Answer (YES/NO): NO